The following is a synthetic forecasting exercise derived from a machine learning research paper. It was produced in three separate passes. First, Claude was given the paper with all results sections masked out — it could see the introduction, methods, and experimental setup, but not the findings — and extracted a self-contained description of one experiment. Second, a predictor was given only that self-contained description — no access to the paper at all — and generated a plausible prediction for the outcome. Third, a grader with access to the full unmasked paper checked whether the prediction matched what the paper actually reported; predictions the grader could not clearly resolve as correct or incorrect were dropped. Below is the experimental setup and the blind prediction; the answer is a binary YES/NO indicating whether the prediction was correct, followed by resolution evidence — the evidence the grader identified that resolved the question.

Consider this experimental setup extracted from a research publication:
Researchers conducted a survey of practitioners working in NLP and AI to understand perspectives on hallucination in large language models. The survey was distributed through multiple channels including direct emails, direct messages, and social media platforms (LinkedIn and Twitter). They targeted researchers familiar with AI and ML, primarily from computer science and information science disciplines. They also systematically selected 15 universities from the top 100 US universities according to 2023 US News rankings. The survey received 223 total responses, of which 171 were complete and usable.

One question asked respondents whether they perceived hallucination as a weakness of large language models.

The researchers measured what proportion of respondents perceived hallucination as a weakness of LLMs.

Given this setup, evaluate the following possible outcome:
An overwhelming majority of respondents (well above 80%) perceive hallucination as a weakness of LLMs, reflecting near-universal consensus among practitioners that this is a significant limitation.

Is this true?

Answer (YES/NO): YES